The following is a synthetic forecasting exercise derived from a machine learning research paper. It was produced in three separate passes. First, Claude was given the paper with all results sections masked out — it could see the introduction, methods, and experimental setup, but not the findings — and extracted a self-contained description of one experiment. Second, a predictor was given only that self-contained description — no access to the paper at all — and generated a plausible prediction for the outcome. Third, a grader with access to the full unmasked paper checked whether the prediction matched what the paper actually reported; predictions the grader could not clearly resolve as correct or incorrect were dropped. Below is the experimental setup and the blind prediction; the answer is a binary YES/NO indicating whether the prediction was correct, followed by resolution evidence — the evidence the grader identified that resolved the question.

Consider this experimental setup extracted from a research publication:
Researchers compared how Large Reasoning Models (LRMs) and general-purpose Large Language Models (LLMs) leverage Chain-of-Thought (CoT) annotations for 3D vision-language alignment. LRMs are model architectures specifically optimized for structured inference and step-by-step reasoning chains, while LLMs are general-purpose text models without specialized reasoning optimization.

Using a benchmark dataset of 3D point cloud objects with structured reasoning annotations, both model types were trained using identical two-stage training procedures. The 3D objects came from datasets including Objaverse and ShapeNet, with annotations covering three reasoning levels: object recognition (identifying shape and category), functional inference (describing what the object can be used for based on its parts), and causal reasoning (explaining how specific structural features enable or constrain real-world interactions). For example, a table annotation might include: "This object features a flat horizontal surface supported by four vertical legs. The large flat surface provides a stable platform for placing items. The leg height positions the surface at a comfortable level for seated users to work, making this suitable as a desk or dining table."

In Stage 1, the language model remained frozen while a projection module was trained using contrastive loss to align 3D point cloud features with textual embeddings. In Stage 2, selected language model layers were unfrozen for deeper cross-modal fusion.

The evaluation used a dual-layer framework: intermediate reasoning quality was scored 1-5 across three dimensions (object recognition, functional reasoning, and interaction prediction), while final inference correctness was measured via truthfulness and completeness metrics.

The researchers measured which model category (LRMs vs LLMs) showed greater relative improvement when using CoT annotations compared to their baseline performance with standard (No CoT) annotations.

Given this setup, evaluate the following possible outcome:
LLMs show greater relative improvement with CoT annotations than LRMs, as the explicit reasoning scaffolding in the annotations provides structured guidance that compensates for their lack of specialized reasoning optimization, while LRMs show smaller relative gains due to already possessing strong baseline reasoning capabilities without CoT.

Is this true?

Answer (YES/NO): NO